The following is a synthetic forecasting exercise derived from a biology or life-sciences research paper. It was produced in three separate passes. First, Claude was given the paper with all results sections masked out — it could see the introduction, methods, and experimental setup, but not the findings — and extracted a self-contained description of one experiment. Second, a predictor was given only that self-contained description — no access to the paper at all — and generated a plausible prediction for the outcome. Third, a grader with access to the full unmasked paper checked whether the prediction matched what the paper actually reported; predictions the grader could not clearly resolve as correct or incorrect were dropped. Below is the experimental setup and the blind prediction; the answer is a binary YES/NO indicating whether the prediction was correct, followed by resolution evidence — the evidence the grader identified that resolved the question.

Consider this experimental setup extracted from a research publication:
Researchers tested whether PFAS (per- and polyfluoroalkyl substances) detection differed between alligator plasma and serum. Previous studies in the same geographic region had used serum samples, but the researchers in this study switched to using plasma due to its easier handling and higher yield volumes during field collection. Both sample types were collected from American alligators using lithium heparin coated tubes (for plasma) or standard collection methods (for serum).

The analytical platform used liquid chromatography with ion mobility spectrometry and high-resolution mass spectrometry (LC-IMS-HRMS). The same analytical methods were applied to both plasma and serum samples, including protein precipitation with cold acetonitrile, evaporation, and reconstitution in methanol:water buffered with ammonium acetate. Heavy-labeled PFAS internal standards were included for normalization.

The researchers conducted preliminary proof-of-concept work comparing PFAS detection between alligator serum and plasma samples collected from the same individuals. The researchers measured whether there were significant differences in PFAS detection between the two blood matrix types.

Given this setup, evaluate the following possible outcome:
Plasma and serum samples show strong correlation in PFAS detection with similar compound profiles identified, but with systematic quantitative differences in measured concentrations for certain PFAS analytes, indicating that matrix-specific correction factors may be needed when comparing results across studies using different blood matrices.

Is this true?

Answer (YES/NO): NO